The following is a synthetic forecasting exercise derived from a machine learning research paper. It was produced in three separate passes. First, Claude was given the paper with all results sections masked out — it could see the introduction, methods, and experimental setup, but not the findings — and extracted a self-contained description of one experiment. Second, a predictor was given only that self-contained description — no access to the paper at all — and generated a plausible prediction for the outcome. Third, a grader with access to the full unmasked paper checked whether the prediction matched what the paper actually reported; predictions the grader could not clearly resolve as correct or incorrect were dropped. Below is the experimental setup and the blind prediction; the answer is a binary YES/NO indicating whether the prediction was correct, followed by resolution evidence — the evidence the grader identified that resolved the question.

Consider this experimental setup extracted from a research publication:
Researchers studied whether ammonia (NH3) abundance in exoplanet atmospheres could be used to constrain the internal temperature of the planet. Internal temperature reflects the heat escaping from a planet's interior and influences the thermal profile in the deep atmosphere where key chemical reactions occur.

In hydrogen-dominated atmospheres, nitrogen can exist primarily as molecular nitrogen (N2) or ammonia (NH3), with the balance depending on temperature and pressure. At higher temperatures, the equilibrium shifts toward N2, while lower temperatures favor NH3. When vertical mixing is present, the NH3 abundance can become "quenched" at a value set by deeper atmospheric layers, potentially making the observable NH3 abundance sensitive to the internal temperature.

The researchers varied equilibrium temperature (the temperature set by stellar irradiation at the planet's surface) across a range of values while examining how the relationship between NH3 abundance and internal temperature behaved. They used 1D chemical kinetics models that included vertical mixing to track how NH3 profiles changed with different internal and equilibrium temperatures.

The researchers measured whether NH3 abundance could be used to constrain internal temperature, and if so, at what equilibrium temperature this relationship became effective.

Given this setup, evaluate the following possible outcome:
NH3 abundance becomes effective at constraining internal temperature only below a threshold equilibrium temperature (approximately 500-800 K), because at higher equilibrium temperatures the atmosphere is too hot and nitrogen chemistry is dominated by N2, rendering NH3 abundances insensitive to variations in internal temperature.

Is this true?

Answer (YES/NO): NO